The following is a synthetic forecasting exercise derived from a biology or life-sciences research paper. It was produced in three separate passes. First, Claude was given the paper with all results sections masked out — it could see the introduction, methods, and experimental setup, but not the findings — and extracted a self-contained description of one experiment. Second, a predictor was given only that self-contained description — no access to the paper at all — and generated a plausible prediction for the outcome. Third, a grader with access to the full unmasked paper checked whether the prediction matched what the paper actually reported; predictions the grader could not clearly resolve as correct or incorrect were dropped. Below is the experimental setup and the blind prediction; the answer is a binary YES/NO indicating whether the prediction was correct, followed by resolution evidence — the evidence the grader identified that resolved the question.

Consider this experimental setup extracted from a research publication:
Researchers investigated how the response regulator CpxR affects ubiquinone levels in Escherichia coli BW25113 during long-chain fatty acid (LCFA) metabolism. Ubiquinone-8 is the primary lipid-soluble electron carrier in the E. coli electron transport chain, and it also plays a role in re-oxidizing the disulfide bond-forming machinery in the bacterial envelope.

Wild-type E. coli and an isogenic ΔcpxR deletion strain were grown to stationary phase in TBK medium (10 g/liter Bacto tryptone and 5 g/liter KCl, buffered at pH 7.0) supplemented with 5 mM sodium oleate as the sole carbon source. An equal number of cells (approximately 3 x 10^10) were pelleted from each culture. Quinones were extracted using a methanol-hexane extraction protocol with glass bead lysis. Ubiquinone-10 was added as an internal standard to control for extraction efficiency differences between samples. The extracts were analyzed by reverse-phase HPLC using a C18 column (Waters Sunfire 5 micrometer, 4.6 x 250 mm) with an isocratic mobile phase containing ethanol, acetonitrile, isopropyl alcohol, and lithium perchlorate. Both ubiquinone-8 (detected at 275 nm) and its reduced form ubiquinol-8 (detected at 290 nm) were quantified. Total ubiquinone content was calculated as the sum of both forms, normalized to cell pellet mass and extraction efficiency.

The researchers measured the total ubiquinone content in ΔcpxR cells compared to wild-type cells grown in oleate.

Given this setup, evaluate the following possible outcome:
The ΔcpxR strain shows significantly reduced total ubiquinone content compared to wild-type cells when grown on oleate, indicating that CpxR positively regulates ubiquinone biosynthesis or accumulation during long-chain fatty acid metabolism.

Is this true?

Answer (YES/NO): YES